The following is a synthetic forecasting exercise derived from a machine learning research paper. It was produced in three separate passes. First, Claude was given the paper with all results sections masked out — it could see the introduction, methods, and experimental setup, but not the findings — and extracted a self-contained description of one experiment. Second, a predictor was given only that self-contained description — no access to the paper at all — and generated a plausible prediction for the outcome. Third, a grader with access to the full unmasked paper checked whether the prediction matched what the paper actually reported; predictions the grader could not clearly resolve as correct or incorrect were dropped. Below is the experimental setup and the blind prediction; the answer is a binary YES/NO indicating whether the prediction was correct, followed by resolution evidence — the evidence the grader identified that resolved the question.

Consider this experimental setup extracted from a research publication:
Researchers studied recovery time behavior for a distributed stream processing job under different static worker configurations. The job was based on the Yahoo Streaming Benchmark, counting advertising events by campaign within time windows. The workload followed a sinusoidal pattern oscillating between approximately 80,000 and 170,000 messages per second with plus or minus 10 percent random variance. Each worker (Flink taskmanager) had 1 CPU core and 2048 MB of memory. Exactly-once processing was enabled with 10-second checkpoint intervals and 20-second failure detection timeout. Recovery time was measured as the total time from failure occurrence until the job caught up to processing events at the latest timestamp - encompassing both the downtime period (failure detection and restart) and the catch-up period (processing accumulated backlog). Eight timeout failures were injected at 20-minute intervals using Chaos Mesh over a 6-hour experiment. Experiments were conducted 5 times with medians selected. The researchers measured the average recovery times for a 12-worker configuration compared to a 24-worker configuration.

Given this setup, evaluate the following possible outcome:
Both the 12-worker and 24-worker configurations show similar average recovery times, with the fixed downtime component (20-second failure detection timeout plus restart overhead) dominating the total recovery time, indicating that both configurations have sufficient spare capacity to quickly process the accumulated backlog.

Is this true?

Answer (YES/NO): NO